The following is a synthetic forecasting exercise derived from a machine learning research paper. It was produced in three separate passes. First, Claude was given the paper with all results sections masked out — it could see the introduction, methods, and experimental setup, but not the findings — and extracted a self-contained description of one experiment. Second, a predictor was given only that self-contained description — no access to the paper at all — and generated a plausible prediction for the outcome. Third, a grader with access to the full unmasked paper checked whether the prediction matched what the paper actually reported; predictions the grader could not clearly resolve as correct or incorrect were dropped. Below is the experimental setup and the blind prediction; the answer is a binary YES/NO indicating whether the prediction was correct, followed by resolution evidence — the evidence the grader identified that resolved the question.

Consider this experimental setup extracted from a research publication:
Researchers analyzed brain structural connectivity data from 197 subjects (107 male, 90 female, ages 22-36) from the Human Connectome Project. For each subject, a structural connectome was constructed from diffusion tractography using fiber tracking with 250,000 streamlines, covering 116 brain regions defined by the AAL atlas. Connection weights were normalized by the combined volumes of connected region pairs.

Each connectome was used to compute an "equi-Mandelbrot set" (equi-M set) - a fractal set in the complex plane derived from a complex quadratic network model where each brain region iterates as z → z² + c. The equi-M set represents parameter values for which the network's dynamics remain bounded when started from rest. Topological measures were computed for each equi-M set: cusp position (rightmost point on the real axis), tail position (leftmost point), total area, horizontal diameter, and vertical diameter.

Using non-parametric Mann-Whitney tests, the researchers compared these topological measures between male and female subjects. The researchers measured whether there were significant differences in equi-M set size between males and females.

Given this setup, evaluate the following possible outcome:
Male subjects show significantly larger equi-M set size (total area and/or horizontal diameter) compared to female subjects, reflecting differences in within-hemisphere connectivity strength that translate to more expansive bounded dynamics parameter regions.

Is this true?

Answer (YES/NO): YES